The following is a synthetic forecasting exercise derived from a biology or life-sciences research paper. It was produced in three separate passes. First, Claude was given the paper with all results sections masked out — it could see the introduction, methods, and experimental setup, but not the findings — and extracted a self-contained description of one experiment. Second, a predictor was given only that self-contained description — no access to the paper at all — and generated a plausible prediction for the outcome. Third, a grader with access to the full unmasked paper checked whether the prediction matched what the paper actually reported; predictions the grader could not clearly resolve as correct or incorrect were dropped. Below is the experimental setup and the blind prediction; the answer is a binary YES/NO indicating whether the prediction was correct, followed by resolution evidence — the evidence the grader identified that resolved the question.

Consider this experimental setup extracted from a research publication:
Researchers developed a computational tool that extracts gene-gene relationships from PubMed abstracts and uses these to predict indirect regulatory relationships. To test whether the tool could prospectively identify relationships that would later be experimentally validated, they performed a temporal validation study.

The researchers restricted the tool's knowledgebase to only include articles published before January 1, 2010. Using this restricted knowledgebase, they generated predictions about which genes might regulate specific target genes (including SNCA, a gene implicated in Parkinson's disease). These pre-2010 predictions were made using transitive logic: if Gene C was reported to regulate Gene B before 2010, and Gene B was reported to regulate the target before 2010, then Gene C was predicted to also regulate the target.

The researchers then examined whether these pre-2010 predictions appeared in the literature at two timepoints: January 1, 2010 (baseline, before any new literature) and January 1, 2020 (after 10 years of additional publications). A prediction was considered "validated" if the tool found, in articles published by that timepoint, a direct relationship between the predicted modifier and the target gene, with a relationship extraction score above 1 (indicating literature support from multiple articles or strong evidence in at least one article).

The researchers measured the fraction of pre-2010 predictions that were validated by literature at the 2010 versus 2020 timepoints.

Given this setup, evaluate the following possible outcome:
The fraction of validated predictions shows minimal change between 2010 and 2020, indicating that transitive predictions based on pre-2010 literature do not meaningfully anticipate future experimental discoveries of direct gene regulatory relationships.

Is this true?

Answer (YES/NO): NO